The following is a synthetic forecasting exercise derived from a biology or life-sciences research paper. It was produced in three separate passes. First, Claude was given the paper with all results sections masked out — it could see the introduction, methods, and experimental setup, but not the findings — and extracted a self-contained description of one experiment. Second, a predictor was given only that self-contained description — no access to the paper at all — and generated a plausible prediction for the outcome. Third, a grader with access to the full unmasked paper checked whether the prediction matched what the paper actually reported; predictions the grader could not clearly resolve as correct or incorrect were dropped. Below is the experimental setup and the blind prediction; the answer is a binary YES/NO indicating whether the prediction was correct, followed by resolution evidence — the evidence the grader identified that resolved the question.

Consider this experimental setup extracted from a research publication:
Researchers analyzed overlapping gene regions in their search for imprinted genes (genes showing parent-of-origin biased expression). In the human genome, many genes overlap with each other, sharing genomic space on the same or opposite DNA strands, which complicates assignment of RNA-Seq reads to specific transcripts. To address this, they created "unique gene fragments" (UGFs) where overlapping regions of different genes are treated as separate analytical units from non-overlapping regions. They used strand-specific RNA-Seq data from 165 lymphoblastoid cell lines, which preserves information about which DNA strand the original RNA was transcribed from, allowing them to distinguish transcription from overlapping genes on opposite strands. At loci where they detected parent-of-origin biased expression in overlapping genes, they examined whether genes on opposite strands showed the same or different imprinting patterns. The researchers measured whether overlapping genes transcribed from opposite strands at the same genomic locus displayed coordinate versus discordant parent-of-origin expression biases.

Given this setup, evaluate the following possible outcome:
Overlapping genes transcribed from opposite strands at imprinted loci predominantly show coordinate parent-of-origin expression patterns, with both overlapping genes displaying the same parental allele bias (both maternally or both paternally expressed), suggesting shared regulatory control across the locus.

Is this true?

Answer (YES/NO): NO